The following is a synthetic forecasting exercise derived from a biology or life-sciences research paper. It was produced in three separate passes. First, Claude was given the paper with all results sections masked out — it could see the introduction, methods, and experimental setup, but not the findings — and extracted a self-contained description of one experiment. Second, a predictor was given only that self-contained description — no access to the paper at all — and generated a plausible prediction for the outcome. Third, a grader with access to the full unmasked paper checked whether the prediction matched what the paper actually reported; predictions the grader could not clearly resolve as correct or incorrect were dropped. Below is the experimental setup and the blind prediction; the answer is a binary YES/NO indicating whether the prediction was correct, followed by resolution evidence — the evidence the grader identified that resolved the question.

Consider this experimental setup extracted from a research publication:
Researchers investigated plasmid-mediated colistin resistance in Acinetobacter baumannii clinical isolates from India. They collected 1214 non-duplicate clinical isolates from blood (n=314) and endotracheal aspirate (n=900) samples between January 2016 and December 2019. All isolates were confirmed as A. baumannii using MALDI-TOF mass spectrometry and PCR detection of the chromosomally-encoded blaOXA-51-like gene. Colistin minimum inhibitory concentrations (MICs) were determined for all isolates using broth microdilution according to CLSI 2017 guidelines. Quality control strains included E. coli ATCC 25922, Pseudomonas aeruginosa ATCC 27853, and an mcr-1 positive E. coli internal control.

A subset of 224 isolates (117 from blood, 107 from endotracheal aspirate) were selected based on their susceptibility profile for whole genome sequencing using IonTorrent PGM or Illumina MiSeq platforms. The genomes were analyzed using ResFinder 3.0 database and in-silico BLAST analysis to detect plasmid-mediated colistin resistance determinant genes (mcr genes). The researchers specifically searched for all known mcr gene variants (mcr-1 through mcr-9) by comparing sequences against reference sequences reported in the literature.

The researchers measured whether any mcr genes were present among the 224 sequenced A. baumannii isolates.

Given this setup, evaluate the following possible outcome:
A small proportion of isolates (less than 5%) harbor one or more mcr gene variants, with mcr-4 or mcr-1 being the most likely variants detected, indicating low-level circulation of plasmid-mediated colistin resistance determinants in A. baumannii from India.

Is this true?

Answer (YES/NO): NO